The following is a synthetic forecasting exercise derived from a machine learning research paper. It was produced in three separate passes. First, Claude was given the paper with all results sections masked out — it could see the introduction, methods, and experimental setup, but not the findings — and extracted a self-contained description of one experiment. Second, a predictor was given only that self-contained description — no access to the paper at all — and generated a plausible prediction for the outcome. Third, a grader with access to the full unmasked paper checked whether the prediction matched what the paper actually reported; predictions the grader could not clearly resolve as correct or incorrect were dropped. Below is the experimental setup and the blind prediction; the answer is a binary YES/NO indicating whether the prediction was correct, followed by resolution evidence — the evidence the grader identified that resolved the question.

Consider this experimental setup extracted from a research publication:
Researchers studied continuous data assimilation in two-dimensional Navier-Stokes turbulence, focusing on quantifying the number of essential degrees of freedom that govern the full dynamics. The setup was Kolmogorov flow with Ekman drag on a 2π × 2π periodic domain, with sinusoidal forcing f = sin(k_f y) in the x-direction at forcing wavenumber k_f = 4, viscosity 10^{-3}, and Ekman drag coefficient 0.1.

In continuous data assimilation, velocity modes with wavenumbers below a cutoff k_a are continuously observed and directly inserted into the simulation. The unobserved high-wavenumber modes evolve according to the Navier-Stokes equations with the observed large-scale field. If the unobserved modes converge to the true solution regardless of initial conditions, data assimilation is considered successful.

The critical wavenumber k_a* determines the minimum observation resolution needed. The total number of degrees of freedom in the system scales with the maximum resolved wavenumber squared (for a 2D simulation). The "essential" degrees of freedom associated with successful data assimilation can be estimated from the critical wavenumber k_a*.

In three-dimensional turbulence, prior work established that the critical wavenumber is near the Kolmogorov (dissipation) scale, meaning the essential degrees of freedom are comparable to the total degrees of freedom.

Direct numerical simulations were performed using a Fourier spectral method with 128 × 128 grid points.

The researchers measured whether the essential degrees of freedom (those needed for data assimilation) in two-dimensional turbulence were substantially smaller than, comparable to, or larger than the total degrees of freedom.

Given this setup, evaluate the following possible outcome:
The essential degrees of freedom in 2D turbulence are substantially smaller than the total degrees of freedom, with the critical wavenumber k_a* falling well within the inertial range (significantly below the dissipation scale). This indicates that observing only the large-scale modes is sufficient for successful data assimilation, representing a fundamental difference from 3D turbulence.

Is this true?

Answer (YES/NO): NO